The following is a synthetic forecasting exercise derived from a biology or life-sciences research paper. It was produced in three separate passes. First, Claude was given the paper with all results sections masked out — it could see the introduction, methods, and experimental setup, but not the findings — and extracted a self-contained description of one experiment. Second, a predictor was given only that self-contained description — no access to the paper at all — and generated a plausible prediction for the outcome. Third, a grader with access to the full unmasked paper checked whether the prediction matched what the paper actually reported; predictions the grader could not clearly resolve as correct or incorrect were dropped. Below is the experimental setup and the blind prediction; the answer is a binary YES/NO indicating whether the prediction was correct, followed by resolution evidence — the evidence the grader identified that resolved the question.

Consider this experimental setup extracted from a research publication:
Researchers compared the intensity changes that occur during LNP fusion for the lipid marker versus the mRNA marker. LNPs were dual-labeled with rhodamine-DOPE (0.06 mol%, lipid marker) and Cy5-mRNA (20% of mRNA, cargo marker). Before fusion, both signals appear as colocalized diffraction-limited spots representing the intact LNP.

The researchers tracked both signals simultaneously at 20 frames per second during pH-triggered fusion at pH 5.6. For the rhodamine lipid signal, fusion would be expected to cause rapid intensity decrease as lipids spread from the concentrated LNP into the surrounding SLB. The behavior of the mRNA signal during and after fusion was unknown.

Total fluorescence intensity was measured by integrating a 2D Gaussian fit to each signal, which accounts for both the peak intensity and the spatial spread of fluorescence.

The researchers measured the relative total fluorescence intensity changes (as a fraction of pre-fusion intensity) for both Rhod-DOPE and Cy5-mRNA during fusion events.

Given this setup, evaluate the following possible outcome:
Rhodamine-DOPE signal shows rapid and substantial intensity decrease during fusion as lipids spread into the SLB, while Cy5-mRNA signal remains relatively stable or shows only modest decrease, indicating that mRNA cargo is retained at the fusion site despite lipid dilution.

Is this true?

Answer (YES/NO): NO